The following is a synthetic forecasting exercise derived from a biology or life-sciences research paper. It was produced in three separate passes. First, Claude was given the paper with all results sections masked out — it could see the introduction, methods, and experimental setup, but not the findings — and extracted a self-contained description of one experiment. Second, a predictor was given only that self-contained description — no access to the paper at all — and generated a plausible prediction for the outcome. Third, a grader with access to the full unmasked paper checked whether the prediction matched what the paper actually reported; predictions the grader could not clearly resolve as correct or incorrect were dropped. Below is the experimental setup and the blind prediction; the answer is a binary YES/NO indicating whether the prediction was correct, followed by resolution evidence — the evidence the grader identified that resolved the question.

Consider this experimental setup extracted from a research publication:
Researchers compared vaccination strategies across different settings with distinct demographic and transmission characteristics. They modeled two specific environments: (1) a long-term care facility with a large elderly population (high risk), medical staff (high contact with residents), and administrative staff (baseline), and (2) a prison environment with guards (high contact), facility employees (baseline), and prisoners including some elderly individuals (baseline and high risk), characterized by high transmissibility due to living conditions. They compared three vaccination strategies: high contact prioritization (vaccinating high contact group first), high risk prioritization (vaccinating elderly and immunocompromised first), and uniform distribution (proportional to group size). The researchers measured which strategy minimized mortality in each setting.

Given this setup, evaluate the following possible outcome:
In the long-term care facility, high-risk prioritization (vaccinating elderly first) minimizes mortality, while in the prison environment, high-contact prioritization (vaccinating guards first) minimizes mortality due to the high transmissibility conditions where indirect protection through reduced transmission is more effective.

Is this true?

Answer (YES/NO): NO